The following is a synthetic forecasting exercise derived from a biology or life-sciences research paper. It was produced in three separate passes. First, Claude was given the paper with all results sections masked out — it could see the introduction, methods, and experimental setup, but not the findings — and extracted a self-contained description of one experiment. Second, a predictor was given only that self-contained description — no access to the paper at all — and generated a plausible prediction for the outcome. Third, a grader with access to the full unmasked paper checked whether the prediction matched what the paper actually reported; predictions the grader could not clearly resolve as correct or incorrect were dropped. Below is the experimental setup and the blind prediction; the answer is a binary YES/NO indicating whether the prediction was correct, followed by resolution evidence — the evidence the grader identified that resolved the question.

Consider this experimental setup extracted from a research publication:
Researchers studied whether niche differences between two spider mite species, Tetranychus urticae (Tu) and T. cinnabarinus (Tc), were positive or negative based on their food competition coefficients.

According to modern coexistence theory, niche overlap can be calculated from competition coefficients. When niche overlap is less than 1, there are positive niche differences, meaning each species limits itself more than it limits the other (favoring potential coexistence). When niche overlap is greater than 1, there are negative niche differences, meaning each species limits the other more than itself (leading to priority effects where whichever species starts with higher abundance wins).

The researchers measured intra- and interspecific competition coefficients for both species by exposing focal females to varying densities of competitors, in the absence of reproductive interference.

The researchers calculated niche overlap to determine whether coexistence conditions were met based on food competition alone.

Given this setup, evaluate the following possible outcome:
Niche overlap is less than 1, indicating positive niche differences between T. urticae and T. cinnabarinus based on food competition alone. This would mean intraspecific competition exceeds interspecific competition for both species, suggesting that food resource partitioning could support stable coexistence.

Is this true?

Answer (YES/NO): NO